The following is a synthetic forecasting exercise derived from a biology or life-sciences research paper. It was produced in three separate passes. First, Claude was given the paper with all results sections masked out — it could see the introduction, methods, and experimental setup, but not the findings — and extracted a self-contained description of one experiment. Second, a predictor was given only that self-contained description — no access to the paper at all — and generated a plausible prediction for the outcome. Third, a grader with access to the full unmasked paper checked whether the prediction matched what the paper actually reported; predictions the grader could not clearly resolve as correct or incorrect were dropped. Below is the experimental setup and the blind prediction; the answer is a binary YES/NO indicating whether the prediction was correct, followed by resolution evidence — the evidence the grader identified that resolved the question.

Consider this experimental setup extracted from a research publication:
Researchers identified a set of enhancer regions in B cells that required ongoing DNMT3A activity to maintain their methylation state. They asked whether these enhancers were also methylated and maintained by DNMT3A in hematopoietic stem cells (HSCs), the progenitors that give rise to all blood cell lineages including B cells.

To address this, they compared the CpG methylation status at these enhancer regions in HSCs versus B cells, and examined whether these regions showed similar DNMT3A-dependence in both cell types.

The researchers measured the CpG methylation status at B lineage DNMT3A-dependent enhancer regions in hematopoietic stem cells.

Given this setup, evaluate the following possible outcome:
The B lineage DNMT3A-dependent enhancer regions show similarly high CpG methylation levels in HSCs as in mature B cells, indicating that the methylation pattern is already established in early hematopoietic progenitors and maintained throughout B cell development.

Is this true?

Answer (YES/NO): YES